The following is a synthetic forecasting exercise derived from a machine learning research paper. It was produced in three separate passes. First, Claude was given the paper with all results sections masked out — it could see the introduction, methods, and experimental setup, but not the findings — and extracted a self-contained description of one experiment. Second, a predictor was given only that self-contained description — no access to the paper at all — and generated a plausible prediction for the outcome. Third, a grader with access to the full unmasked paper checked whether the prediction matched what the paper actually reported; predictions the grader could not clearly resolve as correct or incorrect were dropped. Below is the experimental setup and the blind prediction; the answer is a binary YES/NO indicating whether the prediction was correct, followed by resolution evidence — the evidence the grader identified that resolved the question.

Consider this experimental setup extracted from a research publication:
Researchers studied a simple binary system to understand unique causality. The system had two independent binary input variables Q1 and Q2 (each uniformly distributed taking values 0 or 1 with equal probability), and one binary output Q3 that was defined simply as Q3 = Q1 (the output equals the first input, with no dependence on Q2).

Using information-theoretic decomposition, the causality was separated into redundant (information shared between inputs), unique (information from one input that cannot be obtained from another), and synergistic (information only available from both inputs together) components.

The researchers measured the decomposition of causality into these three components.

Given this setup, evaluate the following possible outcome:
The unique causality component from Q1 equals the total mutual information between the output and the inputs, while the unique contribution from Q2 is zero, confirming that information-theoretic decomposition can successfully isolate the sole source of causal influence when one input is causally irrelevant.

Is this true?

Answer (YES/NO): YES